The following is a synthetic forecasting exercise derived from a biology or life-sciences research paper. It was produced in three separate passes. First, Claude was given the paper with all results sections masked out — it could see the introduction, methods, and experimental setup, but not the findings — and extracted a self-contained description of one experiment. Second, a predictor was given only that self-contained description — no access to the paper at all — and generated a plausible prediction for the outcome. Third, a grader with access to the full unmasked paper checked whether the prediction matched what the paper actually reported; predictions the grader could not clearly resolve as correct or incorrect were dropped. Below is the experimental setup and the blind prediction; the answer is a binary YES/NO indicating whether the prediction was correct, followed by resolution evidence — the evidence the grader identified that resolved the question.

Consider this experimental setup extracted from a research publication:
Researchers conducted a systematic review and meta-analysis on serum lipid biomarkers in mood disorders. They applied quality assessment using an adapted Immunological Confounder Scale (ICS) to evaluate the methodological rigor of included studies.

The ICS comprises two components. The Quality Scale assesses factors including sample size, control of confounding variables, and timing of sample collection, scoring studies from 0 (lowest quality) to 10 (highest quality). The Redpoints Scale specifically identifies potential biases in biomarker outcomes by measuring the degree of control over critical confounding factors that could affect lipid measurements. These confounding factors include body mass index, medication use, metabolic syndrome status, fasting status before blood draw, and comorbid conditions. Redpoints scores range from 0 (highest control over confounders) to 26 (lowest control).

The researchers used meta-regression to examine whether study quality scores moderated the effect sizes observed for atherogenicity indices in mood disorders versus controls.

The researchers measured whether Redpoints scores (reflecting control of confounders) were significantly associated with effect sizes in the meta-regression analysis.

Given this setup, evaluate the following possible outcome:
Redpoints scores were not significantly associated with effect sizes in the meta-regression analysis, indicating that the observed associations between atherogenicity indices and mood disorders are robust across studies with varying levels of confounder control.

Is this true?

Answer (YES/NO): NO